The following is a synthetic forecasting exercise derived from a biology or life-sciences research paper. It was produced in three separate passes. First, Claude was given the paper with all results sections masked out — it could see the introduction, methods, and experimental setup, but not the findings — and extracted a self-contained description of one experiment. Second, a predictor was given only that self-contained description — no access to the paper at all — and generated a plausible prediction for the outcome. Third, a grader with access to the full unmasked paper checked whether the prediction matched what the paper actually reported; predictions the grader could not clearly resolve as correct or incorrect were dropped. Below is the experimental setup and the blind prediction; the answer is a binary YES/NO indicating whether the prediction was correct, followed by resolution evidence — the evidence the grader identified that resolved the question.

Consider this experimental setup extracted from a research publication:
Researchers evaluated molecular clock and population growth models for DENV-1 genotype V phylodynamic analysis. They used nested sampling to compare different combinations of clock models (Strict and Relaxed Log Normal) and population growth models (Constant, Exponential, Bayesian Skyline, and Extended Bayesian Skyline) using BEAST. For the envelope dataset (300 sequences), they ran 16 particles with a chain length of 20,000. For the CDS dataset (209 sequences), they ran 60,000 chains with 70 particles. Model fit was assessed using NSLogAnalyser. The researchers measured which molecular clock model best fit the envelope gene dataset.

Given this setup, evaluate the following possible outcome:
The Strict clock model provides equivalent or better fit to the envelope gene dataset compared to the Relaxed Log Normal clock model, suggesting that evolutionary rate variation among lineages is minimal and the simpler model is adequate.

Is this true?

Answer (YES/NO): YES